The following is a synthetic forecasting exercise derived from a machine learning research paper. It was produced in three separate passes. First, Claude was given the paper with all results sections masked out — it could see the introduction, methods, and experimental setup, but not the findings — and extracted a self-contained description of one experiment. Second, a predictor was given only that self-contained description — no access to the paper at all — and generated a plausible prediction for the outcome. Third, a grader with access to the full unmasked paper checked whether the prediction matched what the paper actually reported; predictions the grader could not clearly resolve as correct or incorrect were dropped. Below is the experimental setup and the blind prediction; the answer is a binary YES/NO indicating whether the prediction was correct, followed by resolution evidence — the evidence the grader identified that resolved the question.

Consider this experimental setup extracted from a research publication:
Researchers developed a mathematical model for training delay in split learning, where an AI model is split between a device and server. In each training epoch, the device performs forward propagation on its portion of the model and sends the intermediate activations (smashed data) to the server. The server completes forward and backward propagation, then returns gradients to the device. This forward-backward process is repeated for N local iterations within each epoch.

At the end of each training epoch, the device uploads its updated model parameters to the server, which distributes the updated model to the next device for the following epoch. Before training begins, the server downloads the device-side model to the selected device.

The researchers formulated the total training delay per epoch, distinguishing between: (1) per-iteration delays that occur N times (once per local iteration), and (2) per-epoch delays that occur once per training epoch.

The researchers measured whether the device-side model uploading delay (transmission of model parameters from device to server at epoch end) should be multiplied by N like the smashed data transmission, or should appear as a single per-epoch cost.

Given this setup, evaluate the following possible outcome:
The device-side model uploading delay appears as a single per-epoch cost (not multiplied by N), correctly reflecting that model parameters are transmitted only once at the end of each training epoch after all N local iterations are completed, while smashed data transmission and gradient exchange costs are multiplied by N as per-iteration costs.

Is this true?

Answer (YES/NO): YES